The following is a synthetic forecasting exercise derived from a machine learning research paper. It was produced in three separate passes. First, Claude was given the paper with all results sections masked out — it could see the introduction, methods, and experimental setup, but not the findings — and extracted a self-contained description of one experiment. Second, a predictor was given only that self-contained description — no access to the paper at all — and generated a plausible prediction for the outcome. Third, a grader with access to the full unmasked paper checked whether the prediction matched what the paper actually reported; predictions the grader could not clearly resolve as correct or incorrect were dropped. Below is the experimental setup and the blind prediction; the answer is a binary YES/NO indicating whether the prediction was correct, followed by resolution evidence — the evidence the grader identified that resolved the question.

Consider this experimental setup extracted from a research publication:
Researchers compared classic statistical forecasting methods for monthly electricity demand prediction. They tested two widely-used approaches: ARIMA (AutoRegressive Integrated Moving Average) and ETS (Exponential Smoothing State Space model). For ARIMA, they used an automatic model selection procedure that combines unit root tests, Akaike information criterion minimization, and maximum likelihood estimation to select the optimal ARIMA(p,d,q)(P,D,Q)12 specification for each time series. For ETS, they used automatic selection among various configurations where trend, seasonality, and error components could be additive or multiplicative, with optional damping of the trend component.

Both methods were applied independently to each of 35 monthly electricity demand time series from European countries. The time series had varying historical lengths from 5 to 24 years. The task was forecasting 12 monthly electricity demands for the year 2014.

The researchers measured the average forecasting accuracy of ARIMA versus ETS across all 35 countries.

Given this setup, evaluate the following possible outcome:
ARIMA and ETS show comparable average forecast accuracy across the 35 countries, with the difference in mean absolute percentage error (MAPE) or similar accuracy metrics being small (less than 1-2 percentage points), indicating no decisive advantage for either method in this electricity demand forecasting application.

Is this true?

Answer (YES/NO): NO